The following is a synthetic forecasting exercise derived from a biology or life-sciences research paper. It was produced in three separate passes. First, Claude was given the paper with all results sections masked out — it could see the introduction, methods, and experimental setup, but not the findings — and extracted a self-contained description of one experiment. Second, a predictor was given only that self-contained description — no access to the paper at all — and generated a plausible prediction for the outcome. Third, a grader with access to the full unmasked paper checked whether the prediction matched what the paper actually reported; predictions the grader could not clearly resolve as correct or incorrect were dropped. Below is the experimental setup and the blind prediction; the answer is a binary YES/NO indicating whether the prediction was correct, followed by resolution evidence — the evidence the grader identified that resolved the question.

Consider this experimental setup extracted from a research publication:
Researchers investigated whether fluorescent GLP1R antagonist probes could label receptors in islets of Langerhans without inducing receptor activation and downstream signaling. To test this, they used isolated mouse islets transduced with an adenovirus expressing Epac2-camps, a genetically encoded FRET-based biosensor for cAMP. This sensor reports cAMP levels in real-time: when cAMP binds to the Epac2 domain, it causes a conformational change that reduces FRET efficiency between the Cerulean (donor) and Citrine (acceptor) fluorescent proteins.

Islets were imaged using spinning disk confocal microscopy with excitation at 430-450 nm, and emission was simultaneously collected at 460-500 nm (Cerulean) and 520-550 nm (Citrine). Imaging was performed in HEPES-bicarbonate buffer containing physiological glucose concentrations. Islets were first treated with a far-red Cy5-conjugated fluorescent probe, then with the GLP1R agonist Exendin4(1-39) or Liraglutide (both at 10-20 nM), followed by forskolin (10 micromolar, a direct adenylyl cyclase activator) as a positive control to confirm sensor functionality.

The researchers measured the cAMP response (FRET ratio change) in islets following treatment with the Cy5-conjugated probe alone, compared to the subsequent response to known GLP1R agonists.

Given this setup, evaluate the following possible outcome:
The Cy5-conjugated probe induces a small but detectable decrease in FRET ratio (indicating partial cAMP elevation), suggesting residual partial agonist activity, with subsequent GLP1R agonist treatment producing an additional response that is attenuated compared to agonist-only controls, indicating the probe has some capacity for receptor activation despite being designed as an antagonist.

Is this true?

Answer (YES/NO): NO